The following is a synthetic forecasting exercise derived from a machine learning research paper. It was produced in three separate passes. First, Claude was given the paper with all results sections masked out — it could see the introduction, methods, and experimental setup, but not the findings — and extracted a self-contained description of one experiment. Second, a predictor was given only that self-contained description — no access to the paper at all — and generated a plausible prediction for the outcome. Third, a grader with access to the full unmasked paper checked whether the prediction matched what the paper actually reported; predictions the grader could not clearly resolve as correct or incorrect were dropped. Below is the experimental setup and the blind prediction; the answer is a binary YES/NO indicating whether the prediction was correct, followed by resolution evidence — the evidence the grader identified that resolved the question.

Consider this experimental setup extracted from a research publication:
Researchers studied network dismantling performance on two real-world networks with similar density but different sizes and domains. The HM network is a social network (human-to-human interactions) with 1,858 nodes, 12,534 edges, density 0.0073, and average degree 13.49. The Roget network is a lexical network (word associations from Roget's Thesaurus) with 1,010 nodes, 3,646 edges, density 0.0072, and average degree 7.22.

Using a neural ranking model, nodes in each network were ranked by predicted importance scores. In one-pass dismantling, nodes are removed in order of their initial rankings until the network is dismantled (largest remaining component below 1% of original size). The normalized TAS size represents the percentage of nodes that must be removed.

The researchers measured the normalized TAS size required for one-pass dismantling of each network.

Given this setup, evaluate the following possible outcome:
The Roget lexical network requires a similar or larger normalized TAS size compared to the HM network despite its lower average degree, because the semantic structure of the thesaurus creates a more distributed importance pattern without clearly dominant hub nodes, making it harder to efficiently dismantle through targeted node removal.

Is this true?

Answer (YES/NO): YES